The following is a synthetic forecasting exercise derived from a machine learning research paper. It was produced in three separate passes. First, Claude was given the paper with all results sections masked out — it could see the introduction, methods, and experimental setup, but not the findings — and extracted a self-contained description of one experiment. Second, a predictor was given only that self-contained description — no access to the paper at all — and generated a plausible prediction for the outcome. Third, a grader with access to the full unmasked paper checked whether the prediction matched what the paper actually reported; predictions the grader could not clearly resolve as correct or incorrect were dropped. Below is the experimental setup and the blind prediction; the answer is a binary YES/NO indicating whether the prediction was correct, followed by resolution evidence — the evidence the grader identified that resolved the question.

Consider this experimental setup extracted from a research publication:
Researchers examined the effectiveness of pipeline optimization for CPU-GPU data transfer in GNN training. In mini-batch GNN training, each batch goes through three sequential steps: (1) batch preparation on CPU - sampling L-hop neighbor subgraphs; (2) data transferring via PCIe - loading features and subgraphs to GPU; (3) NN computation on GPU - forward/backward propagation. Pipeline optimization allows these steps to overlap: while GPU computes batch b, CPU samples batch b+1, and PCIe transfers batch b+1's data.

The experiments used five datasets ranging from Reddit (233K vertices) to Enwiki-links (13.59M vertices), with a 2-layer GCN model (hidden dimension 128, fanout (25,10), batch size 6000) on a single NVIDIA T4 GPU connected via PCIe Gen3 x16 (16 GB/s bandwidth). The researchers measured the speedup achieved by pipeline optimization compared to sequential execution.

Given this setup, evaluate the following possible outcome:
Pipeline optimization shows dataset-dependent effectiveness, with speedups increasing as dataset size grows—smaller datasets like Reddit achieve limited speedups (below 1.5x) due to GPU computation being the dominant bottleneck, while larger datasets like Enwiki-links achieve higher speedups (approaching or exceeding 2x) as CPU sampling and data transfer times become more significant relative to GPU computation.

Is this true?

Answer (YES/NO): NO